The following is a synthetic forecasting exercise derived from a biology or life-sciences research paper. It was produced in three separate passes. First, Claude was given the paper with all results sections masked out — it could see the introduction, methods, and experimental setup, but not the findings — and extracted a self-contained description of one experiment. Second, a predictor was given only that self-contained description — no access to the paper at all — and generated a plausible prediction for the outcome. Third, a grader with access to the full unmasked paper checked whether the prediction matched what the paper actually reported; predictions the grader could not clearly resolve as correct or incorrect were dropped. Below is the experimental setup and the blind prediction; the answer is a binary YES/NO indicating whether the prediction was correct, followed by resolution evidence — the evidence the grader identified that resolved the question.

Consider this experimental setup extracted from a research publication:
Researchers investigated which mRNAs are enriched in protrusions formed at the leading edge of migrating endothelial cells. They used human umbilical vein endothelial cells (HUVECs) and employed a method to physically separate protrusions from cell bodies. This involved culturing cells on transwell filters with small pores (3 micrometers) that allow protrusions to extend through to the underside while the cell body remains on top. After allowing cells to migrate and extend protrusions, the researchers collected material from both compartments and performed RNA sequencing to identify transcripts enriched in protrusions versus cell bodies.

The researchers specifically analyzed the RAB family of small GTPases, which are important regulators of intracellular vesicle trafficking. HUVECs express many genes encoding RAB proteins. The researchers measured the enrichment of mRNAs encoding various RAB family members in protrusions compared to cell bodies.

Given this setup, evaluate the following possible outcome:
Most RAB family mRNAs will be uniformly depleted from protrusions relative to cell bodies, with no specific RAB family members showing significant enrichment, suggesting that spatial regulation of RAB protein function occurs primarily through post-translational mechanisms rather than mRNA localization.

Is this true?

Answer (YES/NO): NO